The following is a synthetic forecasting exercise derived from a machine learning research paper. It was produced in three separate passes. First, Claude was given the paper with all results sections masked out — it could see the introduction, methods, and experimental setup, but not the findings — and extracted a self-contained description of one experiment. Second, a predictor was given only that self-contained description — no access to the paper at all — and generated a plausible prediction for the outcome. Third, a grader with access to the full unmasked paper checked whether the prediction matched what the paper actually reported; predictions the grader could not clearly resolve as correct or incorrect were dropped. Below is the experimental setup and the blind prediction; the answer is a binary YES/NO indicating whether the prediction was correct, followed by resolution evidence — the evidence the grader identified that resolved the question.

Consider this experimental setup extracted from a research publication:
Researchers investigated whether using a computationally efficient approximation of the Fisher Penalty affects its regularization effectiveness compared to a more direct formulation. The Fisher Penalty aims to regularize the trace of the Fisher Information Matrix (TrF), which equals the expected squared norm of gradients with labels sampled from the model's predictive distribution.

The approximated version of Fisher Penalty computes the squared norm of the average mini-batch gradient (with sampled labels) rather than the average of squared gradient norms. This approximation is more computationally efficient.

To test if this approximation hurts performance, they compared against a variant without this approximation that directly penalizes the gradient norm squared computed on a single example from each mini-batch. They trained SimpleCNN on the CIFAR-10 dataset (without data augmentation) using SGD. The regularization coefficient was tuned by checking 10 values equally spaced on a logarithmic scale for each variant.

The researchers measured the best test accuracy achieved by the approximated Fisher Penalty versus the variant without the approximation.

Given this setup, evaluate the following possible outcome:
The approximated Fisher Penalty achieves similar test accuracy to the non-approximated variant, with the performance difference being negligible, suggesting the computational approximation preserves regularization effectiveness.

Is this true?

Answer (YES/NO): YES